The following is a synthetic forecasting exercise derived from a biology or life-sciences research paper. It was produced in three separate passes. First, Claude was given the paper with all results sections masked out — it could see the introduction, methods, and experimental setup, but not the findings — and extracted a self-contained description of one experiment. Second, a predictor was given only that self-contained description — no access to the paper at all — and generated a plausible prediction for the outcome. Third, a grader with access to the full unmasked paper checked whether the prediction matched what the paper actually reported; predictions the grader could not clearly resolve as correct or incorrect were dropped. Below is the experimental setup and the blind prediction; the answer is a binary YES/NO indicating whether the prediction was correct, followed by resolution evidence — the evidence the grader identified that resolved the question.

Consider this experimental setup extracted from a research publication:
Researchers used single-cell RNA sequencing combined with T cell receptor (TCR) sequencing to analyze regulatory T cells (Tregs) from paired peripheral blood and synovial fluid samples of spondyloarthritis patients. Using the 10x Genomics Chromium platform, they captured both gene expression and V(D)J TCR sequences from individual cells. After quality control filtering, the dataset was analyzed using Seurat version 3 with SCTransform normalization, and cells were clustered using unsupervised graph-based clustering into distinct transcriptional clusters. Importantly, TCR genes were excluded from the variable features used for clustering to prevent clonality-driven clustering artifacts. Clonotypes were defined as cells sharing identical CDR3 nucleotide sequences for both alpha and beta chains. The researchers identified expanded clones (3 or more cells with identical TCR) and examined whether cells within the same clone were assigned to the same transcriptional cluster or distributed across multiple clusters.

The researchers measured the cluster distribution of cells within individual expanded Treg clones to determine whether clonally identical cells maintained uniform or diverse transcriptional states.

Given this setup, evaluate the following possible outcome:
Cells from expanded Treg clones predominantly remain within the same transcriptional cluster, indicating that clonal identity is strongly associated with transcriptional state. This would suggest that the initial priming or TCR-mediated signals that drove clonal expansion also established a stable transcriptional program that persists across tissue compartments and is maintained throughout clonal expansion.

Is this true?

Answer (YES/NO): NO